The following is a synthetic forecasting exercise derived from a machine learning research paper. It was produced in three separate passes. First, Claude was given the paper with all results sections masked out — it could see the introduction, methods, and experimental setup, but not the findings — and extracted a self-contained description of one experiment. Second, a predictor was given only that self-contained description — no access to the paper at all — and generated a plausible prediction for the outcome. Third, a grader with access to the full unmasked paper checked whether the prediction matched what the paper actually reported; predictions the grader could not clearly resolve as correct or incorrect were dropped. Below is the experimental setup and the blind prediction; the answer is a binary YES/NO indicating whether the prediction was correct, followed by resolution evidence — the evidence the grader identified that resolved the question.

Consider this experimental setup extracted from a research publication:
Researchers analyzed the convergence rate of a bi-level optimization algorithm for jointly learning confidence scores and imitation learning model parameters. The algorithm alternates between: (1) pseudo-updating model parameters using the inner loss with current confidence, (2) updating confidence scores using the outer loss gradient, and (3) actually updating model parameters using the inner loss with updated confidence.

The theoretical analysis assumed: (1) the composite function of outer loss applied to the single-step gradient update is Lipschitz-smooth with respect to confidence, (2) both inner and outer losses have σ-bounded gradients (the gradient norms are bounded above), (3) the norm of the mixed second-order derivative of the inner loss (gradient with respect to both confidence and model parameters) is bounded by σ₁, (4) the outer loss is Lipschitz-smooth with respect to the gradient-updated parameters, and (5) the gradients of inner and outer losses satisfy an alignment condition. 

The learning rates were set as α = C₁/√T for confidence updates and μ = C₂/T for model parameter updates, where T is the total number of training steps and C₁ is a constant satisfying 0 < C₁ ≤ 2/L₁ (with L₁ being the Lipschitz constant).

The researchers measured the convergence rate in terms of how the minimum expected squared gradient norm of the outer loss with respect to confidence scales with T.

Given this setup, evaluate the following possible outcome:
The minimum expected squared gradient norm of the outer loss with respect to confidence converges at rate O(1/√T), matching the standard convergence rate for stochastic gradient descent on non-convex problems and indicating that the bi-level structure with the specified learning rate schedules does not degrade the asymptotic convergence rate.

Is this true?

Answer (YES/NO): YES